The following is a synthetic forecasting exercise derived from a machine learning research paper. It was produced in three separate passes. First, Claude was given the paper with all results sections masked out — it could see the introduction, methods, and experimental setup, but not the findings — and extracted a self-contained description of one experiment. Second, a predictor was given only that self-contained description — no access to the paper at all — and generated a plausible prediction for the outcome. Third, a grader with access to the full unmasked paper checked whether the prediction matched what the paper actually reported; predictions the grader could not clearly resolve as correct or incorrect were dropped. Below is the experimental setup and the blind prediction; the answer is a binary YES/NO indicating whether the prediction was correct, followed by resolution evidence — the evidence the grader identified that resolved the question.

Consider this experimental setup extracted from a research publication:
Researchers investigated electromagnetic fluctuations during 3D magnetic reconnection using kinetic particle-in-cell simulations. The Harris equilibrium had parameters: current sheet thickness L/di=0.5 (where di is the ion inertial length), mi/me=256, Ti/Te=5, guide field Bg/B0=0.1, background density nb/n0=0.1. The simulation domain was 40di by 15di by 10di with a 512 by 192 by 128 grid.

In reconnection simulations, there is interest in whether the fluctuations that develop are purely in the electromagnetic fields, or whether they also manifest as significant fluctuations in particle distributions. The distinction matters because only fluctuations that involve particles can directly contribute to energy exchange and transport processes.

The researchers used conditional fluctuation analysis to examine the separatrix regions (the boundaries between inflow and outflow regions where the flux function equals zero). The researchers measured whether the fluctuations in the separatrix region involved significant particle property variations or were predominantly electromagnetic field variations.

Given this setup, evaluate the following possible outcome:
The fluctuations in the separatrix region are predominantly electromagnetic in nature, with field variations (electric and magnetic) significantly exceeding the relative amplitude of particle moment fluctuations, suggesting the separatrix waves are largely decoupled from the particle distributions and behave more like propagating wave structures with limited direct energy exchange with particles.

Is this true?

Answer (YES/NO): YES